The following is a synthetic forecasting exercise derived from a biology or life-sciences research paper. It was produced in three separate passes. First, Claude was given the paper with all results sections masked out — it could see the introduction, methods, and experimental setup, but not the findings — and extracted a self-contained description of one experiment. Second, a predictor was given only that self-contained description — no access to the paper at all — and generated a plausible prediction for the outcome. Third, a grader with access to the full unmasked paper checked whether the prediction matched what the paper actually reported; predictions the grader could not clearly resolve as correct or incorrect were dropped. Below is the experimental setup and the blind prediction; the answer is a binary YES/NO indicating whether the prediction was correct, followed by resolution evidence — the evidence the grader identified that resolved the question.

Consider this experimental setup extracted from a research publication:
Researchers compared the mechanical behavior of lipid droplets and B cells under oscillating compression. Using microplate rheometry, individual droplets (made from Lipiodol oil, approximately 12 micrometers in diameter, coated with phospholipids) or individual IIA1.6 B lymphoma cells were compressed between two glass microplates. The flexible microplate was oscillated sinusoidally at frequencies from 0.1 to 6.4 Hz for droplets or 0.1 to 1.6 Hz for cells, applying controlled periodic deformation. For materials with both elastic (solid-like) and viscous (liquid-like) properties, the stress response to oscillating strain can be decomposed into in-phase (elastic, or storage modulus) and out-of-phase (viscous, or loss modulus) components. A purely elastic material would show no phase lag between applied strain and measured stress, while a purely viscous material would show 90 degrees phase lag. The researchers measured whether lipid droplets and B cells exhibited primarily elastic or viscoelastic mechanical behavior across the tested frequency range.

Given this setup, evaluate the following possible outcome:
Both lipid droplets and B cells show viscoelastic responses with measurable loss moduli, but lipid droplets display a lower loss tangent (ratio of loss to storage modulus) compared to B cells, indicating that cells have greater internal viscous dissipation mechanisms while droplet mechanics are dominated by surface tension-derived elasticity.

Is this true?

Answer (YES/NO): YES